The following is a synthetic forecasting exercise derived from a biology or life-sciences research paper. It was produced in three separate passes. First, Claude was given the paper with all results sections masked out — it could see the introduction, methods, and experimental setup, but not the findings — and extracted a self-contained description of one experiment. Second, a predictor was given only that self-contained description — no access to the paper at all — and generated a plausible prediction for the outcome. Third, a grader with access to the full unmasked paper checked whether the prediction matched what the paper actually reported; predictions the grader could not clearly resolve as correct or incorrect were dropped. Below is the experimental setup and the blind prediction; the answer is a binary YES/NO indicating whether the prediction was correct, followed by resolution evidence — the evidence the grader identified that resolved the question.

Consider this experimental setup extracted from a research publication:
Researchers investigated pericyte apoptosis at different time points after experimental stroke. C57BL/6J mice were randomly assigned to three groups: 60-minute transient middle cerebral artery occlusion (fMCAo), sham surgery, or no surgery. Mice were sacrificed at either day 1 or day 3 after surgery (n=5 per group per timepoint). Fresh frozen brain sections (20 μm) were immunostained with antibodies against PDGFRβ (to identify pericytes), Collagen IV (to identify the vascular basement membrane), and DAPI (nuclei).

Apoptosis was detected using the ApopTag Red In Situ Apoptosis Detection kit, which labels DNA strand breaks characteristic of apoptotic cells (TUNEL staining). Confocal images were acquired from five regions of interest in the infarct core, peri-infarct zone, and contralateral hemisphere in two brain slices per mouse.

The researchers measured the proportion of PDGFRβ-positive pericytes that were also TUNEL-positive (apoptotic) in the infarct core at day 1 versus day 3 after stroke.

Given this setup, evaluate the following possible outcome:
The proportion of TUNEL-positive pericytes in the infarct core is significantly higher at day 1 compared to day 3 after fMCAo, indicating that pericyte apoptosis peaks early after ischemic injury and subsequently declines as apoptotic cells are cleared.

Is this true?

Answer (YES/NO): YES